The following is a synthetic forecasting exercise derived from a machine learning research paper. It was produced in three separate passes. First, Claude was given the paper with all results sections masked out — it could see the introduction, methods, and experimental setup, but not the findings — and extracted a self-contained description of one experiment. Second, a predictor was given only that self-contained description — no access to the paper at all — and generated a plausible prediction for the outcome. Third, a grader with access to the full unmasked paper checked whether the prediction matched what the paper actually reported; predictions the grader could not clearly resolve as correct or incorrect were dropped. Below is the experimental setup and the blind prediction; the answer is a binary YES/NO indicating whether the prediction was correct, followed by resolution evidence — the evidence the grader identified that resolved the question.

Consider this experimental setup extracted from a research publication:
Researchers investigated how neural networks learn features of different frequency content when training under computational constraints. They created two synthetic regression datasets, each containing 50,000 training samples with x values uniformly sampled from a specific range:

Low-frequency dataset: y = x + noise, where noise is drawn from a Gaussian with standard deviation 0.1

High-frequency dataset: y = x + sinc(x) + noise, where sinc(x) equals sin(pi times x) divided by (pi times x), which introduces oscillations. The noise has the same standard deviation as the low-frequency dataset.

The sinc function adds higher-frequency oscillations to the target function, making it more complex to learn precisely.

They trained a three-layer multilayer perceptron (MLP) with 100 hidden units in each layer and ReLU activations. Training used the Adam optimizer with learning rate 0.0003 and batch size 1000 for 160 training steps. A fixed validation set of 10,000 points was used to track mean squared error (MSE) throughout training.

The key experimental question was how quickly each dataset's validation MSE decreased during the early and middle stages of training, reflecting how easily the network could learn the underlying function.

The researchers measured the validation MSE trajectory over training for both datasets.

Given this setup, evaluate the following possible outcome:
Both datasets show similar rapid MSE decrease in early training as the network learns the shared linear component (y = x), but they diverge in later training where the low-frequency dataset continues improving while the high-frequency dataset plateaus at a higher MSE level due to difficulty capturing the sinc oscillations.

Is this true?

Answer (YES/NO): NO